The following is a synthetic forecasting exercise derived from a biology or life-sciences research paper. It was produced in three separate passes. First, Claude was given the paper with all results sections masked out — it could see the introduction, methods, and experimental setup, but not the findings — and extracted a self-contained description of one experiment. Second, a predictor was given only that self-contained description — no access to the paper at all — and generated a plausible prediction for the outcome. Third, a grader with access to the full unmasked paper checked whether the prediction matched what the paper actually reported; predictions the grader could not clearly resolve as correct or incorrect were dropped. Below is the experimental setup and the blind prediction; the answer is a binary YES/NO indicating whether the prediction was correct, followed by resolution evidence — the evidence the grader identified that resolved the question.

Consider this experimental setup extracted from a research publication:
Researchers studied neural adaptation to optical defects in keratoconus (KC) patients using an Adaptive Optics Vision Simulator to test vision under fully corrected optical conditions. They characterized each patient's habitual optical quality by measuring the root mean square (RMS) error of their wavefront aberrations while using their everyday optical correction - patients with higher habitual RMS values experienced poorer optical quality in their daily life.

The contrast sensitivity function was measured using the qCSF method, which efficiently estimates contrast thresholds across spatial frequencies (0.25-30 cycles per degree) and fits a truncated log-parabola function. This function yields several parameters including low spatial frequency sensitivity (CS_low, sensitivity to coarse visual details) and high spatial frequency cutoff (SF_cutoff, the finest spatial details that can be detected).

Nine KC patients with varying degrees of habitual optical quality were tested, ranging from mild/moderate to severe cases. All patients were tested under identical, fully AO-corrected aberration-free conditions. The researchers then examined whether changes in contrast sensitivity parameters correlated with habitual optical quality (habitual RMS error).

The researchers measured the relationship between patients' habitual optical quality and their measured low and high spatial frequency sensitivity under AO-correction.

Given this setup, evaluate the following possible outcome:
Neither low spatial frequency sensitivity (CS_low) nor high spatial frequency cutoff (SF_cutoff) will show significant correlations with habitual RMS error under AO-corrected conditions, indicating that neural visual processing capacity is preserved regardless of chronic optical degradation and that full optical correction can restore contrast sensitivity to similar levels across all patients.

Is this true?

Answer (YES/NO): NO